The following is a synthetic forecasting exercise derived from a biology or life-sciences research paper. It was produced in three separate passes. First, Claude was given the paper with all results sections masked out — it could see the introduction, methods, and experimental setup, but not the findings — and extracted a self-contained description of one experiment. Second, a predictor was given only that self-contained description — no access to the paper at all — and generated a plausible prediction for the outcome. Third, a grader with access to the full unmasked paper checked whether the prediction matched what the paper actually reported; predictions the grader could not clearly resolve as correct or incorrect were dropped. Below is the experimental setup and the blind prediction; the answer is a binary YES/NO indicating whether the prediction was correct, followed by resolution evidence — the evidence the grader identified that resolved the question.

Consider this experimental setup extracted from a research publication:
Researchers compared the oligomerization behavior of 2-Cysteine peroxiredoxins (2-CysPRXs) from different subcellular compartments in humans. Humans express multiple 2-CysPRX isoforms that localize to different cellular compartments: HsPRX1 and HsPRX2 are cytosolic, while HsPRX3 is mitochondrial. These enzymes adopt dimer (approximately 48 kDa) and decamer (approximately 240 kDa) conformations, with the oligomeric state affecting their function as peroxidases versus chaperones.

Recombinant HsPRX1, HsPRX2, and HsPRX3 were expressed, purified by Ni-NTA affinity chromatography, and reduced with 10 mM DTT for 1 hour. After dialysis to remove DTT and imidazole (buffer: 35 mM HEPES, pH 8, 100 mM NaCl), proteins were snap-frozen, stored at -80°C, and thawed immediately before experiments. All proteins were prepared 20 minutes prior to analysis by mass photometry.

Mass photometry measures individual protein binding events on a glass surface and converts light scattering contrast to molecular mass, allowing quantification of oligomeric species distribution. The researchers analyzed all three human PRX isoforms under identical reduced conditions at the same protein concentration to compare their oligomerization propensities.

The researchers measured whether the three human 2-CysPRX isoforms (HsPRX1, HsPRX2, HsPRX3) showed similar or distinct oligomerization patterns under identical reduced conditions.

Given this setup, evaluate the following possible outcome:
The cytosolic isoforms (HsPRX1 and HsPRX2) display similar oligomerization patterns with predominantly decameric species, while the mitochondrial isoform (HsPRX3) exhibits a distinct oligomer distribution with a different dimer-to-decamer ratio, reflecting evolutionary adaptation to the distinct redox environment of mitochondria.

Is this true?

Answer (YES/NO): NO